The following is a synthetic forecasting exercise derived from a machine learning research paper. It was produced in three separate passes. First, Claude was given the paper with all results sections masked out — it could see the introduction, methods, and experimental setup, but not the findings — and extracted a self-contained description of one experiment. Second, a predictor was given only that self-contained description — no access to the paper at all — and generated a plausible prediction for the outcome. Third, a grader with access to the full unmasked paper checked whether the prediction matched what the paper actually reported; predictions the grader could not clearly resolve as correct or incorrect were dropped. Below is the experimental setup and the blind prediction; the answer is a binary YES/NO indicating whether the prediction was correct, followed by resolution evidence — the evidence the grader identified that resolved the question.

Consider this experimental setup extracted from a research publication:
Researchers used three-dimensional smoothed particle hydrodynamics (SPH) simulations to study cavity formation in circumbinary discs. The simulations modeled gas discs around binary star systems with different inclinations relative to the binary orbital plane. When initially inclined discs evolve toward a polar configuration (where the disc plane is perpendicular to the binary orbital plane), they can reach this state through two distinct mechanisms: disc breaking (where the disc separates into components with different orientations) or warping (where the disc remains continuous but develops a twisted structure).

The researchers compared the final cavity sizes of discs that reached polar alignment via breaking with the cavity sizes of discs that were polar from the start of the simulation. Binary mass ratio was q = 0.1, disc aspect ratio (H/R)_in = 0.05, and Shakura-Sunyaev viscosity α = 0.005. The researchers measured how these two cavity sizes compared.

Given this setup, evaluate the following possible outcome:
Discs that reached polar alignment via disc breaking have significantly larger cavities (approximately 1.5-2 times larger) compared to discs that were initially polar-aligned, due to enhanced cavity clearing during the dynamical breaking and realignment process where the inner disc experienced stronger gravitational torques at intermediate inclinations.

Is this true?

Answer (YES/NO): NO